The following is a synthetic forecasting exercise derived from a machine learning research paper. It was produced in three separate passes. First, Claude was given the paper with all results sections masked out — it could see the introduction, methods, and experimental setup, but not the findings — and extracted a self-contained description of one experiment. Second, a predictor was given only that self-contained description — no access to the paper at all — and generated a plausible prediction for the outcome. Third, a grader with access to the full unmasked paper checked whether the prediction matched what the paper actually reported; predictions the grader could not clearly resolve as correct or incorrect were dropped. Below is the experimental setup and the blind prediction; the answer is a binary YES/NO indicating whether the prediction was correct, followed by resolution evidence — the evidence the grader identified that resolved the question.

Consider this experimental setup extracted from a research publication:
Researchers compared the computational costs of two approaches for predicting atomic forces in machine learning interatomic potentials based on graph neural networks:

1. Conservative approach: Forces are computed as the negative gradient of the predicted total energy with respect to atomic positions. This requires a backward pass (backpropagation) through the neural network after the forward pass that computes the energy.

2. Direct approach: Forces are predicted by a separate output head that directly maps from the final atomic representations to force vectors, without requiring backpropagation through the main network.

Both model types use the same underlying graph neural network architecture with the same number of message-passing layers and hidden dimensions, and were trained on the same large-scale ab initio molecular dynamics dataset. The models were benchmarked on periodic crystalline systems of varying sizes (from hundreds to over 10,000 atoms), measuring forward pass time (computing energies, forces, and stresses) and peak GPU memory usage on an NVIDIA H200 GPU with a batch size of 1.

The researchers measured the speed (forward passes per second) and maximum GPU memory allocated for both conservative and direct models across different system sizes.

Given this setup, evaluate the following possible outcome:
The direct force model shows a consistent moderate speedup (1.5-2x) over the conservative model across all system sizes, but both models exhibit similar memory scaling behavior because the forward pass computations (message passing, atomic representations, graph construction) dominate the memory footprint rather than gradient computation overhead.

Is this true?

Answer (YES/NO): NO